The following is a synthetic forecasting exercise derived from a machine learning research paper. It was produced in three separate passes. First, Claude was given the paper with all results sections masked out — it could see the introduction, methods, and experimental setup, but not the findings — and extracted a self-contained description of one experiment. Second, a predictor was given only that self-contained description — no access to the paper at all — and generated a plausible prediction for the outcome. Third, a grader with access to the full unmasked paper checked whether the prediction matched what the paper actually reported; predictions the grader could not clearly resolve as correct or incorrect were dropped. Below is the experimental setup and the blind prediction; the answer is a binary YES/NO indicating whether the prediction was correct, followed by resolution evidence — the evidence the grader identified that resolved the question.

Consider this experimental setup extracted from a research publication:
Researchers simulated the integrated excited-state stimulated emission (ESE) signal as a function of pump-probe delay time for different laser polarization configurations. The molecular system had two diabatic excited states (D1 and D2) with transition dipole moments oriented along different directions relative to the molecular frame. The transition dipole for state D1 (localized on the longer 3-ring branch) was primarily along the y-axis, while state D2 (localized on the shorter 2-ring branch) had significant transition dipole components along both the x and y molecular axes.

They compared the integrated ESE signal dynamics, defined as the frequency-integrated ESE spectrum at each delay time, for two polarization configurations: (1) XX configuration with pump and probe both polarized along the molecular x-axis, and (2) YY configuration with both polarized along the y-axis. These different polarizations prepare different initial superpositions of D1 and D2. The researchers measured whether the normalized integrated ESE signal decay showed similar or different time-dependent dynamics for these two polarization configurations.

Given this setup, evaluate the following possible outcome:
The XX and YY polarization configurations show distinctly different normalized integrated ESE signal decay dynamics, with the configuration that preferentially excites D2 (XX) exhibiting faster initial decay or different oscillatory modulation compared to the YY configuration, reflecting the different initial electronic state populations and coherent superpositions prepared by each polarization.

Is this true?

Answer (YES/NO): NO